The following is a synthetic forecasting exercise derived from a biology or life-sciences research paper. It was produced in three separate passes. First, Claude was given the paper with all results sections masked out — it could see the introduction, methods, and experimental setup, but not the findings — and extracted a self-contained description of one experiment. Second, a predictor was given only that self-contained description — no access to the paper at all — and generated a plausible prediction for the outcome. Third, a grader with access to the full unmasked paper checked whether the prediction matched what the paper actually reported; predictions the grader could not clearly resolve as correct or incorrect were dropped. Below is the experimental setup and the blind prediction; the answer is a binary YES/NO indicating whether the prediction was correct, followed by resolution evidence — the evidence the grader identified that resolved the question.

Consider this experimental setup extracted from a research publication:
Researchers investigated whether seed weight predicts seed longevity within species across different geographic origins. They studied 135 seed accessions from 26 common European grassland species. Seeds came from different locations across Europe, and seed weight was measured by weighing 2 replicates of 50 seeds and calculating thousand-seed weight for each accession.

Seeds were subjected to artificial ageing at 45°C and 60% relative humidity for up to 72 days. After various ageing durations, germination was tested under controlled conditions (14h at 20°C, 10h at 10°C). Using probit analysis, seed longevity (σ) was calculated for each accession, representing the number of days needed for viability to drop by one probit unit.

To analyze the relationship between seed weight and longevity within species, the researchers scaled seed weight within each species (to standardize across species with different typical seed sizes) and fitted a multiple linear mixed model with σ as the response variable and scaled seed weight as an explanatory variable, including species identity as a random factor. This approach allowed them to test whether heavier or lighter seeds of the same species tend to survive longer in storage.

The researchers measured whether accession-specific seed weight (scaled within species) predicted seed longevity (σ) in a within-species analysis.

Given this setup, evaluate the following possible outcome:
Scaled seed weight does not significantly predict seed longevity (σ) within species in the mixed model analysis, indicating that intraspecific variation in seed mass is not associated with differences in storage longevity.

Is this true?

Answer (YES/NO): NO